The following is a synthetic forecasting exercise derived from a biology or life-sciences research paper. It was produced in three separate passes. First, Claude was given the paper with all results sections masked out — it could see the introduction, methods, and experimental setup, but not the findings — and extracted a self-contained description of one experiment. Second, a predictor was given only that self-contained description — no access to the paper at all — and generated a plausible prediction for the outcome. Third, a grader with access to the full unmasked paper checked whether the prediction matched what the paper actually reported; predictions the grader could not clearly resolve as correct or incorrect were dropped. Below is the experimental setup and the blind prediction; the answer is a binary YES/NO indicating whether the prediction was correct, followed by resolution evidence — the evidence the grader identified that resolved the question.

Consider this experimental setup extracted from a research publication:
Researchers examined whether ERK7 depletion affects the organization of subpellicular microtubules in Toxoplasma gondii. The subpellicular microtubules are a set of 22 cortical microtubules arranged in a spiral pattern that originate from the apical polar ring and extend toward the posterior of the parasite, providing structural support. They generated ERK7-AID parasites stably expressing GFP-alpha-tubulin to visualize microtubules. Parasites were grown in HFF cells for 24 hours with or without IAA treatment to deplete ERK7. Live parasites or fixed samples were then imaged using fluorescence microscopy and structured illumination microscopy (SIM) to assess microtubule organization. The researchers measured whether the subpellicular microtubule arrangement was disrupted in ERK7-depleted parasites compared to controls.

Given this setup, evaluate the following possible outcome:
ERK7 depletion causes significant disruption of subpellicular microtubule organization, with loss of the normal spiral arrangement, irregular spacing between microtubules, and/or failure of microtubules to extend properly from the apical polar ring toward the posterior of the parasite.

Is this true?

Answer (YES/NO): NO